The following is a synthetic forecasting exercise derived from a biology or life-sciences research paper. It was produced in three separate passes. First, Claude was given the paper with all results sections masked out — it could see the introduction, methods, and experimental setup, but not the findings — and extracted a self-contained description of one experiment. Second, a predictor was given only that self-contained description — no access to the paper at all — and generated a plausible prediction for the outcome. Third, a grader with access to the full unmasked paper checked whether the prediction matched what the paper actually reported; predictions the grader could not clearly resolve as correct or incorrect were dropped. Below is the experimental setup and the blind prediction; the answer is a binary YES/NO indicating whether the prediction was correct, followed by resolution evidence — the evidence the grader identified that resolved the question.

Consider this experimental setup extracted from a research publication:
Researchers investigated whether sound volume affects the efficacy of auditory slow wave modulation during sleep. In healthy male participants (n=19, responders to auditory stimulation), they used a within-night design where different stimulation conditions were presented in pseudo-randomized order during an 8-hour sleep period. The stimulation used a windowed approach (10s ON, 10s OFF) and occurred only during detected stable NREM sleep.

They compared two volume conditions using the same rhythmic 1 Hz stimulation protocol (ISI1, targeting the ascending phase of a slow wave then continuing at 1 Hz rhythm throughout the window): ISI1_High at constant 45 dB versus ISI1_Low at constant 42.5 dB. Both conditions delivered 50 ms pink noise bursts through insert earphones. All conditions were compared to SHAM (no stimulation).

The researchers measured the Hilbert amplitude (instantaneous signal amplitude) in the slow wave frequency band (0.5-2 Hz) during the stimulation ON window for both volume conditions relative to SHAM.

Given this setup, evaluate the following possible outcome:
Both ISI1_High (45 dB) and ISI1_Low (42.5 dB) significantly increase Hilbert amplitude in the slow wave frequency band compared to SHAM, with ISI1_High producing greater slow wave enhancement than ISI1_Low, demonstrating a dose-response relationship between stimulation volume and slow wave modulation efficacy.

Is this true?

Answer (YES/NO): YES